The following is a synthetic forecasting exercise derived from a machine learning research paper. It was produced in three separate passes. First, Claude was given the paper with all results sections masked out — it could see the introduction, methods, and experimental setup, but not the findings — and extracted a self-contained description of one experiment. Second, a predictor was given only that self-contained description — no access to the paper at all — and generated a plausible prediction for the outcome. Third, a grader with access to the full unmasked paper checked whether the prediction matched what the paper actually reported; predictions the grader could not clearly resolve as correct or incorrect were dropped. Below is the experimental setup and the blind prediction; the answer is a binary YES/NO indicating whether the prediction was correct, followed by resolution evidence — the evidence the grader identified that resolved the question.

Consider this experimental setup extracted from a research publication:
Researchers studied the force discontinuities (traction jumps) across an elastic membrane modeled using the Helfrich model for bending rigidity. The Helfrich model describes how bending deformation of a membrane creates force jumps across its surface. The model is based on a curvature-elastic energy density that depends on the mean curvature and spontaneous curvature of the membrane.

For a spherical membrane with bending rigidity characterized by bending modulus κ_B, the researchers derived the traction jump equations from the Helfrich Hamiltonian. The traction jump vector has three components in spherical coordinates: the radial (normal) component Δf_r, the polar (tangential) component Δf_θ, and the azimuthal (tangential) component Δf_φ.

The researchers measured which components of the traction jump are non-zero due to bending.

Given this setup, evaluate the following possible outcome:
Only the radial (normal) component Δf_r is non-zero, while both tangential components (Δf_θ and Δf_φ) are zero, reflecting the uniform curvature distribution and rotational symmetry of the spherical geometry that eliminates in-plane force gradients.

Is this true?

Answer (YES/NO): YES